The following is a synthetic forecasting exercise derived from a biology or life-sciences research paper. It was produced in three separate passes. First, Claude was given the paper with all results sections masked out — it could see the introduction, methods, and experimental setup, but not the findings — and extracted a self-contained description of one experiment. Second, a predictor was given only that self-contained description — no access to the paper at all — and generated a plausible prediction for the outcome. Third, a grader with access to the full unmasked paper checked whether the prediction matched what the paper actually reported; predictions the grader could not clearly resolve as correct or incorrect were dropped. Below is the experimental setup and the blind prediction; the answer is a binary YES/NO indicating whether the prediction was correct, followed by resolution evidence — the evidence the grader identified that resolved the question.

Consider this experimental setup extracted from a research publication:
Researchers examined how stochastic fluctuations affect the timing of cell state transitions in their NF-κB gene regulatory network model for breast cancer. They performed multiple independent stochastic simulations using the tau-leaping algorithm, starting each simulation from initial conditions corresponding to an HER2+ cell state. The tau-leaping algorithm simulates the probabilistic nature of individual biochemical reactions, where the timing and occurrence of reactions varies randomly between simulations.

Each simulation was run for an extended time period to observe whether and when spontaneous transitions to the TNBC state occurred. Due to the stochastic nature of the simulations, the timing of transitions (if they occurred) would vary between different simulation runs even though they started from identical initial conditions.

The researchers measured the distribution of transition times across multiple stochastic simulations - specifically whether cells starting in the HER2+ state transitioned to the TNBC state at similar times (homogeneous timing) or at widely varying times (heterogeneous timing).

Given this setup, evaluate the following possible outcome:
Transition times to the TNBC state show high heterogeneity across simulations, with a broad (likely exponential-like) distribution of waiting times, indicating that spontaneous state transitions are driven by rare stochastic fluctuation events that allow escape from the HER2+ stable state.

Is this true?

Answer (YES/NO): YES